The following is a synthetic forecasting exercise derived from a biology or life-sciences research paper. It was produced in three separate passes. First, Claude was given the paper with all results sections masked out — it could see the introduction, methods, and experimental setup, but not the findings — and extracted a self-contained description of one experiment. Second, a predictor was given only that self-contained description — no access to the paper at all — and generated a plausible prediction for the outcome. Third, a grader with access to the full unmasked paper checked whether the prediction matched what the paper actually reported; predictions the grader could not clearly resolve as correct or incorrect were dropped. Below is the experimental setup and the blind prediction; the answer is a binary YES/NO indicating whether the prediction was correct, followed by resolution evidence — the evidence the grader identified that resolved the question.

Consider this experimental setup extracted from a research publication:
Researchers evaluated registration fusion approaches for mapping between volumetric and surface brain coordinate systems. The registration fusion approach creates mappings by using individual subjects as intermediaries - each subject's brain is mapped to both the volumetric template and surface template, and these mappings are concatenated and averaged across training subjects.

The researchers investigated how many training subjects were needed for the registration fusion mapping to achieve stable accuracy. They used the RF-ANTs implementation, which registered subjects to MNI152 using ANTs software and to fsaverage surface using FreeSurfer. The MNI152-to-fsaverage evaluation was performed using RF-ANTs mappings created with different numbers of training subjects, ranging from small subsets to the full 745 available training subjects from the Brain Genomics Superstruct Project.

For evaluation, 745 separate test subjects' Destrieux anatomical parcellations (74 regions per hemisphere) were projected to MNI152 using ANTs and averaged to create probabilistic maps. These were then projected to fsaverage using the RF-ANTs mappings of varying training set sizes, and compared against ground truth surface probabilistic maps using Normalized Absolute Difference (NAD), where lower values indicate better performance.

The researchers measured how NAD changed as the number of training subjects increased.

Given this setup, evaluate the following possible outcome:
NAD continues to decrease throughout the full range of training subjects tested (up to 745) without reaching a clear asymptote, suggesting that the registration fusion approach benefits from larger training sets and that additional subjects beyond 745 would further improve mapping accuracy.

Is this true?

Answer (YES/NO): NO